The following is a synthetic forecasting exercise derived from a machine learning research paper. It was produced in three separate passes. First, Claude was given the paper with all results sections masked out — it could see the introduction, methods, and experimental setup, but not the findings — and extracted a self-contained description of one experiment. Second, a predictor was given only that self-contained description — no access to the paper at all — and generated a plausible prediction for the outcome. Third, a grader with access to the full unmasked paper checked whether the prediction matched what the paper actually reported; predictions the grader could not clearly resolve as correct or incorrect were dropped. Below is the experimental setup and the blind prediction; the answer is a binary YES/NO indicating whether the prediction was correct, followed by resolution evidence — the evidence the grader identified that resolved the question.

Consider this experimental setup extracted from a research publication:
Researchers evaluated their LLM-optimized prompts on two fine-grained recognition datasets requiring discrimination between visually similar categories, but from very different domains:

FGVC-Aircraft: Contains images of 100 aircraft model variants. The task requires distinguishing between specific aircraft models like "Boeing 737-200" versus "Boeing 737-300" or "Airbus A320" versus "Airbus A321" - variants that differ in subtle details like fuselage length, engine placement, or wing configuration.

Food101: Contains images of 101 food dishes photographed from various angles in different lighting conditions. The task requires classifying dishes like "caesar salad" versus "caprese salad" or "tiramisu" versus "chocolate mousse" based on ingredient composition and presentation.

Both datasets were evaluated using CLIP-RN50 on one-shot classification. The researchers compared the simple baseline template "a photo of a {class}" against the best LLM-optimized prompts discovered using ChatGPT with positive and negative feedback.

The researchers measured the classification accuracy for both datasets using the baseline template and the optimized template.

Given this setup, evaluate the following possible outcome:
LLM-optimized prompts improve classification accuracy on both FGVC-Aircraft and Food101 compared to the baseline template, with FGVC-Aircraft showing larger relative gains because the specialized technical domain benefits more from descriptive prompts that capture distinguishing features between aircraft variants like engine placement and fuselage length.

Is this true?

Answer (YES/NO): NO